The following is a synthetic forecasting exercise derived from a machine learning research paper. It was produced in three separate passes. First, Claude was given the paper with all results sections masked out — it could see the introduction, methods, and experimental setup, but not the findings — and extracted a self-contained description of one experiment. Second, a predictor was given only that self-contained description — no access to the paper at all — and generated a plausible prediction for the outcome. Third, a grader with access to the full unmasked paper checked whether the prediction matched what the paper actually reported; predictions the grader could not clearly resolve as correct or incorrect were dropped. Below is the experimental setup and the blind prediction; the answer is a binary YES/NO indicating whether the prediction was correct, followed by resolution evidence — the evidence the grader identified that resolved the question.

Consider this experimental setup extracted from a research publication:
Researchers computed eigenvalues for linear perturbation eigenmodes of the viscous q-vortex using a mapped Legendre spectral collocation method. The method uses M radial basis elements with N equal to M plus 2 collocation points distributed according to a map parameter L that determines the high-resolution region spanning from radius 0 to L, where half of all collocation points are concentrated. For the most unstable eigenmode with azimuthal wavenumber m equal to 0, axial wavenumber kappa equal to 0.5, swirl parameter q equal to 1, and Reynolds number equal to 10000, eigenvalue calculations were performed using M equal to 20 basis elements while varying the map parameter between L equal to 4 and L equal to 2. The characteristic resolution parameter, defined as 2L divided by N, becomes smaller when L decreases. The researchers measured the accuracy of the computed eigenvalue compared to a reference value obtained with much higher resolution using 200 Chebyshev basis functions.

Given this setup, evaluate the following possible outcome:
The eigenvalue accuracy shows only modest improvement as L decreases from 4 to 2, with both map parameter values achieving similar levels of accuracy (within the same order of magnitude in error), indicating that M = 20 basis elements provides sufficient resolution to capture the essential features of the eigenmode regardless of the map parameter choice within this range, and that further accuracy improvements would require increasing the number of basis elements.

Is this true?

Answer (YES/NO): NO